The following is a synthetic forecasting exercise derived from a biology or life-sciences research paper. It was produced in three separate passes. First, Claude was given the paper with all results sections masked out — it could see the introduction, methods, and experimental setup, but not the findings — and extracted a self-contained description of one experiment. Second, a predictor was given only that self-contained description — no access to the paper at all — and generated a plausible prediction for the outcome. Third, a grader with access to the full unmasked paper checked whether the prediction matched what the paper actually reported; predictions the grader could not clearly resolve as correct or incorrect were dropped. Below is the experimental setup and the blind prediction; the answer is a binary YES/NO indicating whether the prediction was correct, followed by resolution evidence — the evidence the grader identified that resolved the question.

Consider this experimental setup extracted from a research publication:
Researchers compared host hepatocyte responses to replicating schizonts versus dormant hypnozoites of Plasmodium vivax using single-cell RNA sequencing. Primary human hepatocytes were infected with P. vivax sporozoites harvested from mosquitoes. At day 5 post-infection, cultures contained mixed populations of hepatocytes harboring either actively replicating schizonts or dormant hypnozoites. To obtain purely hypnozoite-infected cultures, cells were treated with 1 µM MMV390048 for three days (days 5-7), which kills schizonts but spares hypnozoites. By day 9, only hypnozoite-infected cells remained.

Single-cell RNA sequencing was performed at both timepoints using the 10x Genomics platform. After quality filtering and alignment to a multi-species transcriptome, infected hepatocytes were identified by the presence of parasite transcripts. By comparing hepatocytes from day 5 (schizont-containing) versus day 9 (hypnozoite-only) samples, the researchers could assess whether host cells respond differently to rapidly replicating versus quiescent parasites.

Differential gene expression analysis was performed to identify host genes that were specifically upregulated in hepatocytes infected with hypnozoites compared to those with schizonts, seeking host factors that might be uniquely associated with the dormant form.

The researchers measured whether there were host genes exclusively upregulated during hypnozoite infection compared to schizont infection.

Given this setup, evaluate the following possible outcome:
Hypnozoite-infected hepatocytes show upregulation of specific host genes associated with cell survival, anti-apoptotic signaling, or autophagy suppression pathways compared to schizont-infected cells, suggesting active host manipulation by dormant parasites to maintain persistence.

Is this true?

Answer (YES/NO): YES